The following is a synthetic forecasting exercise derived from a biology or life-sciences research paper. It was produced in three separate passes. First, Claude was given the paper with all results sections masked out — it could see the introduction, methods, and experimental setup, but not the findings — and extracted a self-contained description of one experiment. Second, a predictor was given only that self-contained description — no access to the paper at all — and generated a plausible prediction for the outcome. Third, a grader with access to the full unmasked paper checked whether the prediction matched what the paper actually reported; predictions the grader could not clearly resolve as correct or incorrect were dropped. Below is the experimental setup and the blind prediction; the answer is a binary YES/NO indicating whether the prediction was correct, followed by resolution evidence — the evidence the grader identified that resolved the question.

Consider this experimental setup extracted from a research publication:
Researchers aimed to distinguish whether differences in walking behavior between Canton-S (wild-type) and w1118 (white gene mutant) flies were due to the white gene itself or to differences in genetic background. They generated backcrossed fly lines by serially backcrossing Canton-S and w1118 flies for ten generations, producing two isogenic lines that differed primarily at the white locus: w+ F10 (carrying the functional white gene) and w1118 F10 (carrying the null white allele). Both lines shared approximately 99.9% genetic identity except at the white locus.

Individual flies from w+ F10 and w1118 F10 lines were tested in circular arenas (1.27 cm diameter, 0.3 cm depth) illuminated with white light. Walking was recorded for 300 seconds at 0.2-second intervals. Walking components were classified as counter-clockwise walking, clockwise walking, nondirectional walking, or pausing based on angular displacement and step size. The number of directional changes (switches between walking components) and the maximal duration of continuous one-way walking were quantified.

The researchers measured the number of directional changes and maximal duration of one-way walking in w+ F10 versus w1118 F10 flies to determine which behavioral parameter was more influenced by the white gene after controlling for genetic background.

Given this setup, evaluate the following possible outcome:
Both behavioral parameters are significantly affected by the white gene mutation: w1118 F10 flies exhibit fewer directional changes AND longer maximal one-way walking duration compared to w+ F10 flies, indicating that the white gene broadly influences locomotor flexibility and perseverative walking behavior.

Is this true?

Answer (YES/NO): NO